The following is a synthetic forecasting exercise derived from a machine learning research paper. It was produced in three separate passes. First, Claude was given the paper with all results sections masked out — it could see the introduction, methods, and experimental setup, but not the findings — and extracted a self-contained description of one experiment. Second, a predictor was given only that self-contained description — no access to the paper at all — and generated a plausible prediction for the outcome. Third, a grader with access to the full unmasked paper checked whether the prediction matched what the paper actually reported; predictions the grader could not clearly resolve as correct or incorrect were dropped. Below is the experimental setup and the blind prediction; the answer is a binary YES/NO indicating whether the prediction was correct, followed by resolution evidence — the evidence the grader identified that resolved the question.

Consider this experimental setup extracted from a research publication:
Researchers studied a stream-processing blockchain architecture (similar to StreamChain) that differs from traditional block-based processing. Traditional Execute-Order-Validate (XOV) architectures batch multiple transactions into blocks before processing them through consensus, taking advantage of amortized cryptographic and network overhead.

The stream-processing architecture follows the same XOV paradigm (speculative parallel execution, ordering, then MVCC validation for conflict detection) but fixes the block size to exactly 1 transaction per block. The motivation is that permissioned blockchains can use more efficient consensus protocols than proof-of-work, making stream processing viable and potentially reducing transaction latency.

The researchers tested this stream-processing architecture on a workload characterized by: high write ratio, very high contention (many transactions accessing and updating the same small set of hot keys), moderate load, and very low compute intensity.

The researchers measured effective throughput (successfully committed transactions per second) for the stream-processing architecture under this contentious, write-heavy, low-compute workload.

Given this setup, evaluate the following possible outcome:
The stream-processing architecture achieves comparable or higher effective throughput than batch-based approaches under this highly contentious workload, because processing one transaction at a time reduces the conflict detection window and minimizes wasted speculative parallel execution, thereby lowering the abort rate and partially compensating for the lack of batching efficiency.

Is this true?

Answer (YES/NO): NO